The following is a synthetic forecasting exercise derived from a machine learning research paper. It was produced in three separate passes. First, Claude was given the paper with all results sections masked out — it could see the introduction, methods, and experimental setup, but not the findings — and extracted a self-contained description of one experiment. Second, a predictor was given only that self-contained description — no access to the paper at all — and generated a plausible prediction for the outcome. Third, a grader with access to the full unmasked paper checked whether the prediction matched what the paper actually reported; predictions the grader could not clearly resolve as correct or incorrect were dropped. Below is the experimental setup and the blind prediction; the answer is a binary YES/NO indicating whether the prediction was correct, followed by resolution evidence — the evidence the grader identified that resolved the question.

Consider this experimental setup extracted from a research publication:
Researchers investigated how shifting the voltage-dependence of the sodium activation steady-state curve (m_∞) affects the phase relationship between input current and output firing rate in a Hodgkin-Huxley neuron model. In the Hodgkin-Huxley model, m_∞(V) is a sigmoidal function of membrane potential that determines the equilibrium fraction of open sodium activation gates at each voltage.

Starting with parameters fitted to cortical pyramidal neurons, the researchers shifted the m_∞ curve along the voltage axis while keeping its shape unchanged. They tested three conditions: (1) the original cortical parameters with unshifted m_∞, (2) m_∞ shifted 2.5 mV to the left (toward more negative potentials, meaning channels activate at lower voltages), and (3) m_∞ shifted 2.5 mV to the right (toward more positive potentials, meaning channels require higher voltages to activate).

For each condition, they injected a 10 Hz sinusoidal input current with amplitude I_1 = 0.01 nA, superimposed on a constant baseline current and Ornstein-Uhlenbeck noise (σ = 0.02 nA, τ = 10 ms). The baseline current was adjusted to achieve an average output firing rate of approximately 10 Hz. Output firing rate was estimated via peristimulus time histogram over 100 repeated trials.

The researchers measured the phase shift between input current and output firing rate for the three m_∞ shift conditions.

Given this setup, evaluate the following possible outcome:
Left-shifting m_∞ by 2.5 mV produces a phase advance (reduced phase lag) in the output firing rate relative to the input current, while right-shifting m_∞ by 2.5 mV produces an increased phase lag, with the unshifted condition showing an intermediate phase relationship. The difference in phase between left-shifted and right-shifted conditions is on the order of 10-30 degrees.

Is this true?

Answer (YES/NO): NO